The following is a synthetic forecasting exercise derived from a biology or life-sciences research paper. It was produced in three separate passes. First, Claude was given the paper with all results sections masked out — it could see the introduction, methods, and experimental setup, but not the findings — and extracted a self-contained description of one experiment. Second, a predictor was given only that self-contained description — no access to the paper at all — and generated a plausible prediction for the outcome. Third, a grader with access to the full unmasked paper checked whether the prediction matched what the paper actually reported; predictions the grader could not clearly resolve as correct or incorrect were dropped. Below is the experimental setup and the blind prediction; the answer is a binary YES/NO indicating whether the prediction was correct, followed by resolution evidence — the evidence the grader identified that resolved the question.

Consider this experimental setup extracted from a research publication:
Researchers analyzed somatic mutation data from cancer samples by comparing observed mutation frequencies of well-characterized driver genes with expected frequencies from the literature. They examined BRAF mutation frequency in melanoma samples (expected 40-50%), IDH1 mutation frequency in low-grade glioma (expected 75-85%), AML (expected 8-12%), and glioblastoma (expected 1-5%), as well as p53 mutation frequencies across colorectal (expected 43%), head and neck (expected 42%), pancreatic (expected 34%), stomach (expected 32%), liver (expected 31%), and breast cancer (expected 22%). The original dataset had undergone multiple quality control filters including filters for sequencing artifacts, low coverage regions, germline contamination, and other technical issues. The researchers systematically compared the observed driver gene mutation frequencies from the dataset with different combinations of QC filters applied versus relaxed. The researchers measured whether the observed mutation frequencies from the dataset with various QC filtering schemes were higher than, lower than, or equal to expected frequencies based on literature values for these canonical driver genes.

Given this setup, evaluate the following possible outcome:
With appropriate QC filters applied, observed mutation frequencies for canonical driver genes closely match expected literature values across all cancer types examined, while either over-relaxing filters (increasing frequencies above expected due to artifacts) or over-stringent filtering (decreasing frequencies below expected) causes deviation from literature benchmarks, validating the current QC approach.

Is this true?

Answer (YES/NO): NO